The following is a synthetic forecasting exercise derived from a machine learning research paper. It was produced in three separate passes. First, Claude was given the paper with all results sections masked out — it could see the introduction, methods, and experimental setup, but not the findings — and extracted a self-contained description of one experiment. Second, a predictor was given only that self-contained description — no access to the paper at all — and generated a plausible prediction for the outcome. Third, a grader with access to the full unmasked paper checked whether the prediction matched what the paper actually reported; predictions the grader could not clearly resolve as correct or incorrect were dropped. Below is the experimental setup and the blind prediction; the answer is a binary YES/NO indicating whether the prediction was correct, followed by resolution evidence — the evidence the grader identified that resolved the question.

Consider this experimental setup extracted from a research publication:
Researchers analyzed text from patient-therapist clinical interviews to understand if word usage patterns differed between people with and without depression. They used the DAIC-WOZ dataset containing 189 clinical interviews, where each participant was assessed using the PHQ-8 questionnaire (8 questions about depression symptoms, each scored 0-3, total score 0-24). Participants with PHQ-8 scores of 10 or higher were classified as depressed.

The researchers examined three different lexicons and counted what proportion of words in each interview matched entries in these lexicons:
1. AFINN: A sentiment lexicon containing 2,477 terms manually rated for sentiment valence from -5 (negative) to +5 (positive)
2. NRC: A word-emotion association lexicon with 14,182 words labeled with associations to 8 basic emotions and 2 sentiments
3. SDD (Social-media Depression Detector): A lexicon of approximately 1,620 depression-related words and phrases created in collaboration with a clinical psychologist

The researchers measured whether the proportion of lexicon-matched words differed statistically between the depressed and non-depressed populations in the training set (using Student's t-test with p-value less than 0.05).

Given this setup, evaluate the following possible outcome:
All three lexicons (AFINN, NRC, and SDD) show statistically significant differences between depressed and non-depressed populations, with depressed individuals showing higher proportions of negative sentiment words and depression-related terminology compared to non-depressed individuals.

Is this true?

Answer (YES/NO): NO